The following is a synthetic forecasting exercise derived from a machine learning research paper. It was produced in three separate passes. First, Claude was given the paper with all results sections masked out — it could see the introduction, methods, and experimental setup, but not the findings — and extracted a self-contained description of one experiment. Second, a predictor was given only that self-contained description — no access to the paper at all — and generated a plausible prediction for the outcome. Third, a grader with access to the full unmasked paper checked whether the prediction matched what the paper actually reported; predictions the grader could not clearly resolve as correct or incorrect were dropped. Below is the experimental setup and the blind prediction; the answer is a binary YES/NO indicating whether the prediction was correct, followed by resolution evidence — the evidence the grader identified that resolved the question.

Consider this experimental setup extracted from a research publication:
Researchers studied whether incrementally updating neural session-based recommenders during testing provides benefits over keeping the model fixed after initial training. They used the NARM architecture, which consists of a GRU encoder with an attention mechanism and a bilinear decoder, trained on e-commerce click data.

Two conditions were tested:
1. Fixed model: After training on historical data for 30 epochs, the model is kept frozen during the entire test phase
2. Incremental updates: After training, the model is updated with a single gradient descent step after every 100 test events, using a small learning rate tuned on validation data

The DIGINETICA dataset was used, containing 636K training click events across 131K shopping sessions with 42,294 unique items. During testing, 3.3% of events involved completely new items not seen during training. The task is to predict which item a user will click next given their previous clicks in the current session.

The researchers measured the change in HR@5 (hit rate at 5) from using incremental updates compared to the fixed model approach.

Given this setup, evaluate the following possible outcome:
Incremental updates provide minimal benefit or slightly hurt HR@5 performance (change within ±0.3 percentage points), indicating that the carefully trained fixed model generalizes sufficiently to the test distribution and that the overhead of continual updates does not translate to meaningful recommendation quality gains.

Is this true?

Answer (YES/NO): NO